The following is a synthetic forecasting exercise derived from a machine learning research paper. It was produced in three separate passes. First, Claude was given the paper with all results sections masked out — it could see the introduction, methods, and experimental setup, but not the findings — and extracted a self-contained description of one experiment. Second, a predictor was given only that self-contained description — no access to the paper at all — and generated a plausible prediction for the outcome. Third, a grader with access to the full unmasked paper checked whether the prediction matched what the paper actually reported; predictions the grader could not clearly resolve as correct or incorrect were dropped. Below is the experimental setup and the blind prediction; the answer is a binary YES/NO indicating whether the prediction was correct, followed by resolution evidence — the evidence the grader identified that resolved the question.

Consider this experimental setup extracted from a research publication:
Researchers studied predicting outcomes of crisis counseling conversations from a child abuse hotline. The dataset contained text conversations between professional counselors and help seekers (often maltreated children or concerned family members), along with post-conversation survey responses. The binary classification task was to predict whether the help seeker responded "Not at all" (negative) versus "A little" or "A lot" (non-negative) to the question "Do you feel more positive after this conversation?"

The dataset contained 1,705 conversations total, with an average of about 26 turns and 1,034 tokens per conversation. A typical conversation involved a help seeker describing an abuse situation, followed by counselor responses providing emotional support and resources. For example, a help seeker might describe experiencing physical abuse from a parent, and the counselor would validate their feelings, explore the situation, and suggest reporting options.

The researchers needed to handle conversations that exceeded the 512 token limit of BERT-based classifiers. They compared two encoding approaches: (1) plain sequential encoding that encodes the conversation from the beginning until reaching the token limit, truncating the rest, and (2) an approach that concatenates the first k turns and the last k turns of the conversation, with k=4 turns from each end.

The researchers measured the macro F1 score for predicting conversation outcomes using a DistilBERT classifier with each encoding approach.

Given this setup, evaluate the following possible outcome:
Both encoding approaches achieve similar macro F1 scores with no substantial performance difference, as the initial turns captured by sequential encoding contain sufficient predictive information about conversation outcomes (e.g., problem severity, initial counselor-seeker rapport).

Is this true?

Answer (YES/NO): NO